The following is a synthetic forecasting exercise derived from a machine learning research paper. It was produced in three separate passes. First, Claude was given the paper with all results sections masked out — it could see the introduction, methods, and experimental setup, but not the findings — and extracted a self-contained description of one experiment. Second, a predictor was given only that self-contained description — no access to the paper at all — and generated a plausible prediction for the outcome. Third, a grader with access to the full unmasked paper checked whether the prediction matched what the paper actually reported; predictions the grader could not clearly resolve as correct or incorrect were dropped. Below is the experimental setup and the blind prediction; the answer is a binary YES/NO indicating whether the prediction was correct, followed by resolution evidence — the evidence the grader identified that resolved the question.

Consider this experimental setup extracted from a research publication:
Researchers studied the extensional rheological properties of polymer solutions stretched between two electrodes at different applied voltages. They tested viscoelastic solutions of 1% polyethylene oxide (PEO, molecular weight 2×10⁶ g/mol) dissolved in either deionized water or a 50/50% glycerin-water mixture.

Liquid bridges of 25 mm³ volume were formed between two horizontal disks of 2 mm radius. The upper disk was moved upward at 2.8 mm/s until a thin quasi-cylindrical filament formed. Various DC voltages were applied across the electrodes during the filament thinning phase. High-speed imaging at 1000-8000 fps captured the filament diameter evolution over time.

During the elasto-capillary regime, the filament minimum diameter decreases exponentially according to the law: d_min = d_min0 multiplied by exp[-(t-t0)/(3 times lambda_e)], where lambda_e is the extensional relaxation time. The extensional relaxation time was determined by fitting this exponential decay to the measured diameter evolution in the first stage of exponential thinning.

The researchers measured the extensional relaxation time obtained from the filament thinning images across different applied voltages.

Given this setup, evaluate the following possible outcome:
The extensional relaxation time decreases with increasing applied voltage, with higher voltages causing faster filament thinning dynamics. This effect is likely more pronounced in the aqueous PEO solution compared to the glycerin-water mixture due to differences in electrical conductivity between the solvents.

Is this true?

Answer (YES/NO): NO